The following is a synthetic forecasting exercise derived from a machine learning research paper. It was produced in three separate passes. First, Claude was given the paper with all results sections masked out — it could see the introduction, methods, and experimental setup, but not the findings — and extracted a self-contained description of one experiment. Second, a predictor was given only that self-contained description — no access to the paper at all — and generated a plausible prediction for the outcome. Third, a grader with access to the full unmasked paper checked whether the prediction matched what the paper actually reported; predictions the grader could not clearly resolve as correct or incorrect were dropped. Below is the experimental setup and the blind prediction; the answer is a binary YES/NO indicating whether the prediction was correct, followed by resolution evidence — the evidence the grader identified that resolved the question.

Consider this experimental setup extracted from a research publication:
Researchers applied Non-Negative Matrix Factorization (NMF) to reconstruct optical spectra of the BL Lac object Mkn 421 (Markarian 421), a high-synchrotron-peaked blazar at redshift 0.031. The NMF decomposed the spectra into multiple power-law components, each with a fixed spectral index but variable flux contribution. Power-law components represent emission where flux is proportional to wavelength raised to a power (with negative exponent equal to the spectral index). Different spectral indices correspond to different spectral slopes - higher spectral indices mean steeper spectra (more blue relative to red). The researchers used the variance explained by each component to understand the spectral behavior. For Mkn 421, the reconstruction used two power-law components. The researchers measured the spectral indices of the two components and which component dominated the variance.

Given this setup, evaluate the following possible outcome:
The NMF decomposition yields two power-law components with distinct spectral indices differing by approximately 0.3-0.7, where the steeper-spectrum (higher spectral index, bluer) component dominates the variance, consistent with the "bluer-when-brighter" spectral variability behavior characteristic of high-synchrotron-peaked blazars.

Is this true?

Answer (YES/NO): NO